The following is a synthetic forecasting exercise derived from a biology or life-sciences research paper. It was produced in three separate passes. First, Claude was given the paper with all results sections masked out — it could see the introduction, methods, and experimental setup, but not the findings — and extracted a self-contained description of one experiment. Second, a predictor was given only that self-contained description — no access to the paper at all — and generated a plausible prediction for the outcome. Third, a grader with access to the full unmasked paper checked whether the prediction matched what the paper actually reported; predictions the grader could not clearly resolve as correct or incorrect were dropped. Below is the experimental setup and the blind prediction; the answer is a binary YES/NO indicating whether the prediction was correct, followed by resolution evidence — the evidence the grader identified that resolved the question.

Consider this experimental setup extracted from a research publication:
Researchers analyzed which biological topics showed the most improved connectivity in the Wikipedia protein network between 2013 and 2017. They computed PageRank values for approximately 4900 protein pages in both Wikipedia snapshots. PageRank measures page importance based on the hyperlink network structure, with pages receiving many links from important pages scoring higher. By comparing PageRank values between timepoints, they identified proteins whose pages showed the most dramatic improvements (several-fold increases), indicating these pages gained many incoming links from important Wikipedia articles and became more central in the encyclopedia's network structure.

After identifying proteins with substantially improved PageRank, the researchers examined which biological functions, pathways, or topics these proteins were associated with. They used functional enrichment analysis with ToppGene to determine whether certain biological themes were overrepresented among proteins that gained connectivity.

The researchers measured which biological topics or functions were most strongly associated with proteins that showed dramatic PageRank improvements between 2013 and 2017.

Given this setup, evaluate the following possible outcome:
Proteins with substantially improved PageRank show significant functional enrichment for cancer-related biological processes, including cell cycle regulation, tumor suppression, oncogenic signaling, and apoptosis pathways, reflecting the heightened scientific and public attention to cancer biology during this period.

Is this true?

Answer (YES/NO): NO